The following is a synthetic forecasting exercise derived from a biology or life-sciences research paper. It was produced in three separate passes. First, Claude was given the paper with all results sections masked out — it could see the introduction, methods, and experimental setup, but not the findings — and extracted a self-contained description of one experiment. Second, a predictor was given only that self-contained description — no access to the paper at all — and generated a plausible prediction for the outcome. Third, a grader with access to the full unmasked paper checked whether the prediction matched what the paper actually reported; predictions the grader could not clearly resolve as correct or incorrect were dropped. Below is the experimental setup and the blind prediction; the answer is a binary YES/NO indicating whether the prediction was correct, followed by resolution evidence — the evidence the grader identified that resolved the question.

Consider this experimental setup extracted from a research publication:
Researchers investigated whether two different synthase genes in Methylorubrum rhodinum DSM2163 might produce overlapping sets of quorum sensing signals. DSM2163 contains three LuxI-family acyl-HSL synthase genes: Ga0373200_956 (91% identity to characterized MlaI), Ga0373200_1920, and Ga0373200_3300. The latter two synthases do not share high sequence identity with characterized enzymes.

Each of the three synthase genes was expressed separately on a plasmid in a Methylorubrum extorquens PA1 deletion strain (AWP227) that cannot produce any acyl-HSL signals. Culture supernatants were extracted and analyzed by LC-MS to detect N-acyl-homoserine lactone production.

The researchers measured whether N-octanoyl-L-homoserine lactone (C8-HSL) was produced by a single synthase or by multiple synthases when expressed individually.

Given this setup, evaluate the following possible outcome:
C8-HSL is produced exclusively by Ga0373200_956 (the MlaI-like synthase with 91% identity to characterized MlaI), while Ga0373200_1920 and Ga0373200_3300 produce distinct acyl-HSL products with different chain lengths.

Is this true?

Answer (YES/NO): NO